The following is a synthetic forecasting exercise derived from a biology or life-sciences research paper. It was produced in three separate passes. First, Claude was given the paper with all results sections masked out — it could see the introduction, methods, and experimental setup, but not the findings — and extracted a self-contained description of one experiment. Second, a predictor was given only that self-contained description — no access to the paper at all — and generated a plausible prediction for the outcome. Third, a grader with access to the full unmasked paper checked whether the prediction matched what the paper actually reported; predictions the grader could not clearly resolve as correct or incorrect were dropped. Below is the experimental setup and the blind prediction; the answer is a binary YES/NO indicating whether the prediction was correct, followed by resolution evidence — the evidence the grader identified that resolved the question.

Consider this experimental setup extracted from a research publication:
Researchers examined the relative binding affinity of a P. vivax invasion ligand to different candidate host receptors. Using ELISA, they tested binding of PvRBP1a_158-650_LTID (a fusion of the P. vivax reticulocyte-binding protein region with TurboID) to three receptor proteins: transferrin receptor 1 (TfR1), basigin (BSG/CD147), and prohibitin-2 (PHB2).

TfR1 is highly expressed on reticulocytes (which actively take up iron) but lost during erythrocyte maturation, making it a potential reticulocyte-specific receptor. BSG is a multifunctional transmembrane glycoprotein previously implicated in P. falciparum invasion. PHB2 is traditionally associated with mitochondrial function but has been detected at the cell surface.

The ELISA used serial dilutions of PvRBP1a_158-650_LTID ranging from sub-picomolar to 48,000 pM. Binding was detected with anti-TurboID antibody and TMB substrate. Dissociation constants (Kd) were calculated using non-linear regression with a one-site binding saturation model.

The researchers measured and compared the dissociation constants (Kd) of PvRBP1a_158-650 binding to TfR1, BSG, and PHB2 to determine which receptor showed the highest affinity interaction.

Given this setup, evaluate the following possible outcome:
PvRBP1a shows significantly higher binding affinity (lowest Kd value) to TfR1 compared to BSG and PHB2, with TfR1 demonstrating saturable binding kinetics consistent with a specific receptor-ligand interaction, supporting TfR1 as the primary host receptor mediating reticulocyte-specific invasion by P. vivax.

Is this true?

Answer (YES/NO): NO